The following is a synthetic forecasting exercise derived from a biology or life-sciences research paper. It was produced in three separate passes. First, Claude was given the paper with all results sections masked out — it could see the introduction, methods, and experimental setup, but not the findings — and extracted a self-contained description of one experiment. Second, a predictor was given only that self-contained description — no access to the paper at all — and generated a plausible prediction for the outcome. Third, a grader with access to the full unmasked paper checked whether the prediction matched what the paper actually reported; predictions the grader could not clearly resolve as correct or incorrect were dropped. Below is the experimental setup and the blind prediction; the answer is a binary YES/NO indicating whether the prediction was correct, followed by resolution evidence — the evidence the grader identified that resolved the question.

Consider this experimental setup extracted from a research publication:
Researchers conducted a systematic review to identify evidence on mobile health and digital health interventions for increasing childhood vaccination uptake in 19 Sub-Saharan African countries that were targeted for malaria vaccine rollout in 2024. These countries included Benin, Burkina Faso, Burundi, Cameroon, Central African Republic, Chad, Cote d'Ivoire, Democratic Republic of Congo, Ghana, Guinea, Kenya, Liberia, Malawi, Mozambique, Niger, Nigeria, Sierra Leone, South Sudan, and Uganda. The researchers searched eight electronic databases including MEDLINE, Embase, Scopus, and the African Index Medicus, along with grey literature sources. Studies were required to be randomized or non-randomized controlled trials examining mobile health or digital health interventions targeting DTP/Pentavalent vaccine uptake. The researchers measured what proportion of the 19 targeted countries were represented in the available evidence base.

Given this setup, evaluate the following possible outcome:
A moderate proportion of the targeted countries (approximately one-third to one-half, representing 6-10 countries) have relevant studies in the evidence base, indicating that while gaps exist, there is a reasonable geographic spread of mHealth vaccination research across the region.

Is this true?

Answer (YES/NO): NO